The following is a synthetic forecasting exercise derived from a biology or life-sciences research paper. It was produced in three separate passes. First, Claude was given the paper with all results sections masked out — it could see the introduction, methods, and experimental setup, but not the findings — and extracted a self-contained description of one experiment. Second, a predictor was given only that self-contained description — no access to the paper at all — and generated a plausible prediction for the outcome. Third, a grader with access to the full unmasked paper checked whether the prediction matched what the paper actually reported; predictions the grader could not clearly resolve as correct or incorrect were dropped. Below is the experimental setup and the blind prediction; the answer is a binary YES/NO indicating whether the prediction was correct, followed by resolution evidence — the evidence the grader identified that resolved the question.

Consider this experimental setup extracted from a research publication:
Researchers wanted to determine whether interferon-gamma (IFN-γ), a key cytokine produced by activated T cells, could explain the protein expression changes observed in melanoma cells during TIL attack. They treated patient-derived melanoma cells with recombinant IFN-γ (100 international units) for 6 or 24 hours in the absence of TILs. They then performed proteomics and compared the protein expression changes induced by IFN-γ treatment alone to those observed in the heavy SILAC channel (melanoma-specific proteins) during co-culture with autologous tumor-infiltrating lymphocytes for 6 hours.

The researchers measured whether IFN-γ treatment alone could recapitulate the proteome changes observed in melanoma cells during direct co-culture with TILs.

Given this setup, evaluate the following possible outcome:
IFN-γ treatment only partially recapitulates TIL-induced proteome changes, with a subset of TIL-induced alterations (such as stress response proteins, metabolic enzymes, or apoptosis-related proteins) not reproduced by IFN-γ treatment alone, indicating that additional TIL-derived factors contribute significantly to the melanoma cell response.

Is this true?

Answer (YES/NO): YES